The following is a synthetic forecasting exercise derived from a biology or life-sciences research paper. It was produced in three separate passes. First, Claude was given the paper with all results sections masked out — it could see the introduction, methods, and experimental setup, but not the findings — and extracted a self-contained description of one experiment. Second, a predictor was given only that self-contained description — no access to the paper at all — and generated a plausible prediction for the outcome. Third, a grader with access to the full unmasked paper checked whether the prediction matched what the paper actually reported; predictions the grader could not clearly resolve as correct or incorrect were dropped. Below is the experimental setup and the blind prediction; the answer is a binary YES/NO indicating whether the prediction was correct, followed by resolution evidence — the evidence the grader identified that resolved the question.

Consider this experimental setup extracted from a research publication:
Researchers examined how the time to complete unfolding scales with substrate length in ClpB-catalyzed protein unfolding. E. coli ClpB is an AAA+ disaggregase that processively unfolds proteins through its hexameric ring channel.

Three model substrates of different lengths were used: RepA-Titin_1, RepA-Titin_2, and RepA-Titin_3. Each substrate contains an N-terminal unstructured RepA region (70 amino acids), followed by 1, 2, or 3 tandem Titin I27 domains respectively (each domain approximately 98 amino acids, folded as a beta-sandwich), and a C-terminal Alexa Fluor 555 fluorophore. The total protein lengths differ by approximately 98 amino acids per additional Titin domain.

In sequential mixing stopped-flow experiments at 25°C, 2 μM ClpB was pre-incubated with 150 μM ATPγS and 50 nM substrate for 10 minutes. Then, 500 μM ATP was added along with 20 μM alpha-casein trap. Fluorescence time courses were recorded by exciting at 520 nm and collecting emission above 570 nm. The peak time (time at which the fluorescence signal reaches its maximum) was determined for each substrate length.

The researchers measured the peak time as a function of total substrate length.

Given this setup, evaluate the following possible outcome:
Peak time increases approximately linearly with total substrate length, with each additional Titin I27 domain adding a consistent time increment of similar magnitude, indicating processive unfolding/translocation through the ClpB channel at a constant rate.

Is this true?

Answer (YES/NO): YES